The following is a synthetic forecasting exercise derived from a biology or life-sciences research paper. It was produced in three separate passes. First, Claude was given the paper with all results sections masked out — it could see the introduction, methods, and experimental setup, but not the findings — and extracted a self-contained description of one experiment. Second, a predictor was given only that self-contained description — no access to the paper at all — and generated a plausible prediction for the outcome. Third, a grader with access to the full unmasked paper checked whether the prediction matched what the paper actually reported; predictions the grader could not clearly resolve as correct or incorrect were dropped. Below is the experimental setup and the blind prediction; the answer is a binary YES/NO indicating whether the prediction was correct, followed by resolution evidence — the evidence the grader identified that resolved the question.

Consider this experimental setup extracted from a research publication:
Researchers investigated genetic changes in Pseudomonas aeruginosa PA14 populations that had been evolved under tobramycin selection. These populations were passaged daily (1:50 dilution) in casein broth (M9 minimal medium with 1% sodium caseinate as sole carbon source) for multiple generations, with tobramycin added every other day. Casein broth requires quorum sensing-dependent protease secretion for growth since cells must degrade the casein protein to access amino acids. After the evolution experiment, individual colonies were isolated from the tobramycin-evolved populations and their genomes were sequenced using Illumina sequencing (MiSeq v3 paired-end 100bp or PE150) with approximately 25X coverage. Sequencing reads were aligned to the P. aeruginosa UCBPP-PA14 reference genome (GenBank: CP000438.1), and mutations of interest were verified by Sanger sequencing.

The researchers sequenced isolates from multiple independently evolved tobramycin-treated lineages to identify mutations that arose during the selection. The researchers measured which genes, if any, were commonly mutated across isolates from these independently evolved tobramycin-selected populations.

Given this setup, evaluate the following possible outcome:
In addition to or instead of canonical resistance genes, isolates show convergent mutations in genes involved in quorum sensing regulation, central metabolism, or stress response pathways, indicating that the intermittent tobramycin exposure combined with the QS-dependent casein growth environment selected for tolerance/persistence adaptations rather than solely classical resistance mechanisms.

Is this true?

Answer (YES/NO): YES